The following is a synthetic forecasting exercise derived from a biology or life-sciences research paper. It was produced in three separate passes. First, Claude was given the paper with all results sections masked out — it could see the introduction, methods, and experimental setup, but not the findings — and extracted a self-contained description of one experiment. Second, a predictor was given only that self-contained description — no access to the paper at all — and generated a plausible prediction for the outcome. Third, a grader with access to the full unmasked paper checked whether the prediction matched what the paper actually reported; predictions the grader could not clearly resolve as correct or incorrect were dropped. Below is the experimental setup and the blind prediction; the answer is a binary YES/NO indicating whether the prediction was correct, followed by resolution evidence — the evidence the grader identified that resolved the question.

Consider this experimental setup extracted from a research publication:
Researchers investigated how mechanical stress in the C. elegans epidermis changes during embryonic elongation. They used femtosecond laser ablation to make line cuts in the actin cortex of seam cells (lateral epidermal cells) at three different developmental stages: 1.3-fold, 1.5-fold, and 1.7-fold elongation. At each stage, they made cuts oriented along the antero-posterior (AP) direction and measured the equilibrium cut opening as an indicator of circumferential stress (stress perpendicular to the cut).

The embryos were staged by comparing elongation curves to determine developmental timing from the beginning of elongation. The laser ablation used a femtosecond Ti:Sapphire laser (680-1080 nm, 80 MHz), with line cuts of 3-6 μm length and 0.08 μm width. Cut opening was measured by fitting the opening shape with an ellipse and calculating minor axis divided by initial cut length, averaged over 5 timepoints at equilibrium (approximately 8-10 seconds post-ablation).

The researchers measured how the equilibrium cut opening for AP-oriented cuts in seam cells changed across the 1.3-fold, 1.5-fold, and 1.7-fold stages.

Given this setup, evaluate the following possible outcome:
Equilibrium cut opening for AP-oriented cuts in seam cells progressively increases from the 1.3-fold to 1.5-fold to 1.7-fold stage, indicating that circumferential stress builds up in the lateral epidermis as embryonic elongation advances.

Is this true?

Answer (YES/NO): YES